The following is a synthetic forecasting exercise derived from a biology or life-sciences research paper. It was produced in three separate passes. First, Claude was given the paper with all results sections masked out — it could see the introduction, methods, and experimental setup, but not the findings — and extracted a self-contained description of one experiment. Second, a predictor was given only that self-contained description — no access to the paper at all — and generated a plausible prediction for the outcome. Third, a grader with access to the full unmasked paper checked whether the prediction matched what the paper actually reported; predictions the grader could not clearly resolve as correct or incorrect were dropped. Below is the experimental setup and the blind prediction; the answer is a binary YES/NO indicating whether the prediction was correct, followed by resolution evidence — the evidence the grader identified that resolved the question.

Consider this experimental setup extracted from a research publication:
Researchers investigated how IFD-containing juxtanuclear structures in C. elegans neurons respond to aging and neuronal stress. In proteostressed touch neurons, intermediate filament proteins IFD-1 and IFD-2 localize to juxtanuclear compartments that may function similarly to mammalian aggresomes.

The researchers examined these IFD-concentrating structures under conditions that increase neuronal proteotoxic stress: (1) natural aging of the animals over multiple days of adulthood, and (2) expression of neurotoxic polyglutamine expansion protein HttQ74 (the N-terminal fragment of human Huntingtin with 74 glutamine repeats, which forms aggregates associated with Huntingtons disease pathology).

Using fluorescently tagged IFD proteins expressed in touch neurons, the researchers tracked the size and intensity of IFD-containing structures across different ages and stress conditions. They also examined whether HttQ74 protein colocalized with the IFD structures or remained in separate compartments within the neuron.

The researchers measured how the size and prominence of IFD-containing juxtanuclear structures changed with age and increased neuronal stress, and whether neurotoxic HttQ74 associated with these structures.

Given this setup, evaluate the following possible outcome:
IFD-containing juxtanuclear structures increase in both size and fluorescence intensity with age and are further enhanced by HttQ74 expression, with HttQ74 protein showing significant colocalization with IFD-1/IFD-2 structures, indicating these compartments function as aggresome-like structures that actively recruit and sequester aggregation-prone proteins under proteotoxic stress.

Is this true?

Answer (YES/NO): YES